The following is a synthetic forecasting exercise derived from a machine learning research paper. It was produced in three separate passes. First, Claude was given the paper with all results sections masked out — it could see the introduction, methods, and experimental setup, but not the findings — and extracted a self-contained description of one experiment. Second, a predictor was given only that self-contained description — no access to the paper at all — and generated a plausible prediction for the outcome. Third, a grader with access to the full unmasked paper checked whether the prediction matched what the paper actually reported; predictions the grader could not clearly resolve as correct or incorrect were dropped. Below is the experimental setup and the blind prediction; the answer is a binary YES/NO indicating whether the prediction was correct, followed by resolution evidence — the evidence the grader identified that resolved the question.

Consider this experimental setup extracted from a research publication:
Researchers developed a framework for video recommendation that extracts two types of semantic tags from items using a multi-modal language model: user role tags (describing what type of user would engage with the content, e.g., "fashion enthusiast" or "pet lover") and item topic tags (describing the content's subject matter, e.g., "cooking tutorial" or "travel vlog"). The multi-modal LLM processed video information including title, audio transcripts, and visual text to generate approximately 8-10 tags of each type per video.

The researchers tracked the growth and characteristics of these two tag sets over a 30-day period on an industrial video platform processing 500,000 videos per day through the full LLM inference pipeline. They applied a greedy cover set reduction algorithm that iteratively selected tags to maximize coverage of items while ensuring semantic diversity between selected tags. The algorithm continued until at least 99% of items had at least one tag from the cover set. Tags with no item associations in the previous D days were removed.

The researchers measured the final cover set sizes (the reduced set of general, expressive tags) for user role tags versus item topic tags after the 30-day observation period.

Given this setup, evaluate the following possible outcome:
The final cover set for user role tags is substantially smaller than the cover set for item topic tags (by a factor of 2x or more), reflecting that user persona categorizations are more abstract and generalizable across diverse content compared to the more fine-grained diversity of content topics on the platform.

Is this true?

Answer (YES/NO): YES